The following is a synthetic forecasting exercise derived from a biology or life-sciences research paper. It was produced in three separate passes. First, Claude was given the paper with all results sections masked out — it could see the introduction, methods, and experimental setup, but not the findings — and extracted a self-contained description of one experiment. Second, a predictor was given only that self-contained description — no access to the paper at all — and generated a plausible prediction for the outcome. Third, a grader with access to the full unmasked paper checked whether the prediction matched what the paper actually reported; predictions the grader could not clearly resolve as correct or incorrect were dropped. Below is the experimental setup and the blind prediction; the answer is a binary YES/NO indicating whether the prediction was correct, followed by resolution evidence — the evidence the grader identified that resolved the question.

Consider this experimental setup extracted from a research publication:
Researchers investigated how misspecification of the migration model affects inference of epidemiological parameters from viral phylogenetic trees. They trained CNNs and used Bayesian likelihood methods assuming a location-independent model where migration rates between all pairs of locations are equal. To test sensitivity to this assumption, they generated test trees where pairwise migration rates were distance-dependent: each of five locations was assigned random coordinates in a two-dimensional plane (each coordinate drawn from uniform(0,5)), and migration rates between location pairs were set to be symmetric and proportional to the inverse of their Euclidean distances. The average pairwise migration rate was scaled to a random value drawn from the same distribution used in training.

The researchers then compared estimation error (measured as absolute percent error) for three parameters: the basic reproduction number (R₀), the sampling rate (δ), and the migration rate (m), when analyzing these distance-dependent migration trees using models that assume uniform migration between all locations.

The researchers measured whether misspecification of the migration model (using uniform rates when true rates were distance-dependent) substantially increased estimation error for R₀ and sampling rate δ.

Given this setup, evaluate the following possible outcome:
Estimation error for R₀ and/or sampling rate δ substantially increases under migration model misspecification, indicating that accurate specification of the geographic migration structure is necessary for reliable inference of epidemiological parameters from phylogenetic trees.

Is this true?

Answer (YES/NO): NO